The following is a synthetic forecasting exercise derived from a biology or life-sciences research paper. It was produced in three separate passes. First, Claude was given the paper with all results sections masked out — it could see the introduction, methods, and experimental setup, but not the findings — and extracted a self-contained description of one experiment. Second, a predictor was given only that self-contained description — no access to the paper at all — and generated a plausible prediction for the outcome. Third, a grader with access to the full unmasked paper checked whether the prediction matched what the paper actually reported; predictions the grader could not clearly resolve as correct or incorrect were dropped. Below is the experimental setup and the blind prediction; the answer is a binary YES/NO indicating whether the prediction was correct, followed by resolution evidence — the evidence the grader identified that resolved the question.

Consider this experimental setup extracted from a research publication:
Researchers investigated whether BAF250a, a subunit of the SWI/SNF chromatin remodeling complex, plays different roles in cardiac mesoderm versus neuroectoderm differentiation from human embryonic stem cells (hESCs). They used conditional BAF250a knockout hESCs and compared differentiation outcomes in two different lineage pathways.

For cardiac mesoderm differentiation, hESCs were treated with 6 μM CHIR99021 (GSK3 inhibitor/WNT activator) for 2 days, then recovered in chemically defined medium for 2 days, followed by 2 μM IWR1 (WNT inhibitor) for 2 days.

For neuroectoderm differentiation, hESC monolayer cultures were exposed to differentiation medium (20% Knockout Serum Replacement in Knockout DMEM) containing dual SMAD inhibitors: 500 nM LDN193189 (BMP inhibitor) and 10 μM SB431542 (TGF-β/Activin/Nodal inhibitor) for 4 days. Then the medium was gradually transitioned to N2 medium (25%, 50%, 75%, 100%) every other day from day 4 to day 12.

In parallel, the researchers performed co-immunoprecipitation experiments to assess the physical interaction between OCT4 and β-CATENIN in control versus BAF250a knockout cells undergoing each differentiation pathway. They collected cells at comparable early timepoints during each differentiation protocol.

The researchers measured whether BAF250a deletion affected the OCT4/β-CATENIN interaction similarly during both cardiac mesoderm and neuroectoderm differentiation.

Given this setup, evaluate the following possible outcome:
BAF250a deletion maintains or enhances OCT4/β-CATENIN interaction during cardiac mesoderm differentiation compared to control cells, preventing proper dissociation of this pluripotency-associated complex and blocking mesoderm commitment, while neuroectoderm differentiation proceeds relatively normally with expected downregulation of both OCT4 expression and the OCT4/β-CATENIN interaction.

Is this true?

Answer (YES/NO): NO